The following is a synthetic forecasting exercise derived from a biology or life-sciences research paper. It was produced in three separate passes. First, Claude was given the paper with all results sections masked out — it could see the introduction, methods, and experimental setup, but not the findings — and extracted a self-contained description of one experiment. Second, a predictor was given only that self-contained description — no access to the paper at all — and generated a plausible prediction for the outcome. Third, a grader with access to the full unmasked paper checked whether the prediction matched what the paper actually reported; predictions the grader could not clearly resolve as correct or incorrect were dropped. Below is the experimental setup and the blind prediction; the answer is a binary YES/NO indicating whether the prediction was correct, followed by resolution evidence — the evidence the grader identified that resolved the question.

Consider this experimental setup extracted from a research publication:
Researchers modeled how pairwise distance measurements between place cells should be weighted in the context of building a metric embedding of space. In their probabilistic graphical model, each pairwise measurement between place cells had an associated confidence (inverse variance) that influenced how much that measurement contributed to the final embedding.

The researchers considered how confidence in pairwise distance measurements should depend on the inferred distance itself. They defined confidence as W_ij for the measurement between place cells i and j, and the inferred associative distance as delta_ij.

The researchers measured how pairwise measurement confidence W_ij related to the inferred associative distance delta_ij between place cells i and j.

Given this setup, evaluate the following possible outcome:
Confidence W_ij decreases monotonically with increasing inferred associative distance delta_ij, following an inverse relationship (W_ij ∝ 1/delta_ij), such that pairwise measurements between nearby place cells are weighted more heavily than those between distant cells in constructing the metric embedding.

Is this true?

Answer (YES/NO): NO